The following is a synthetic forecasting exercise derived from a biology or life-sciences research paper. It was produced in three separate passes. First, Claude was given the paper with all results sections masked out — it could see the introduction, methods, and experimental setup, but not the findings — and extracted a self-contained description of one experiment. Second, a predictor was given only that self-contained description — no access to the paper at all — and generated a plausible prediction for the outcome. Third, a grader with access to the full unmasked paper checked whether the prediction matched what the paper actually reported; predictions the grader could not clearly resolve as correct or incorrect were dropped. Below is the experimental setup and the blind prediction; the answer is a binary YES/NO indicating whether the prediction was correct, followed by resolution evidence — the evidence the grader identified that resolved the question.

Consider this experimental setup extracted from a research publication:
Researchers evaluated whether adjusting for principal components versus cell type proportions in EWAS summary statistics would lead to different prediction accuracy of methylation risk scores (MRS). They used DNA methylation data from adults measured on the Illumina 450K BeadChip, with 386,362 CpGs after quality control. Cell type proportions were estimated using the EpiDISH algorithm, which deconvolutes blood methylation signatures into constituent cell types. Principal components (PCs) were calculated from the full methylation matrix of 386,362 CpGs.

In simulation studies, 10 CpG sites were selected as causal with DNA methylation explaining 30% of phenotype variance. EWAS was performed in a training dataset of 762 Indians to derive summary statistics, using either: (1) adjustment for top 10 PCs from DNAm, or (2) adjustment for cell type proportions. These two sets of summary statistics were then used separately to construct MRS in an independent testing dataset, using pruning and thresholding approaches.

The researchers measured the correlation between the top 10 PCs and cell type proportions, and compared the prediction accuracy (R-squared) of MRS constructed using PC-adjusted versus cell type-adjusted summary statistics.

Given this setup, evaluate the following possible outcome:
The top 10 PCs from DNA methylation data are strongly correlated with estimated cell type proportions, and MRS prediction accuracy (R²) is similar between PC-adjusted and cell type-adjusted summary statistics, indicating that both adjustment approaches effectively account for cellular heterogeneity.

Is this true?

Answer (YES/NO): YES